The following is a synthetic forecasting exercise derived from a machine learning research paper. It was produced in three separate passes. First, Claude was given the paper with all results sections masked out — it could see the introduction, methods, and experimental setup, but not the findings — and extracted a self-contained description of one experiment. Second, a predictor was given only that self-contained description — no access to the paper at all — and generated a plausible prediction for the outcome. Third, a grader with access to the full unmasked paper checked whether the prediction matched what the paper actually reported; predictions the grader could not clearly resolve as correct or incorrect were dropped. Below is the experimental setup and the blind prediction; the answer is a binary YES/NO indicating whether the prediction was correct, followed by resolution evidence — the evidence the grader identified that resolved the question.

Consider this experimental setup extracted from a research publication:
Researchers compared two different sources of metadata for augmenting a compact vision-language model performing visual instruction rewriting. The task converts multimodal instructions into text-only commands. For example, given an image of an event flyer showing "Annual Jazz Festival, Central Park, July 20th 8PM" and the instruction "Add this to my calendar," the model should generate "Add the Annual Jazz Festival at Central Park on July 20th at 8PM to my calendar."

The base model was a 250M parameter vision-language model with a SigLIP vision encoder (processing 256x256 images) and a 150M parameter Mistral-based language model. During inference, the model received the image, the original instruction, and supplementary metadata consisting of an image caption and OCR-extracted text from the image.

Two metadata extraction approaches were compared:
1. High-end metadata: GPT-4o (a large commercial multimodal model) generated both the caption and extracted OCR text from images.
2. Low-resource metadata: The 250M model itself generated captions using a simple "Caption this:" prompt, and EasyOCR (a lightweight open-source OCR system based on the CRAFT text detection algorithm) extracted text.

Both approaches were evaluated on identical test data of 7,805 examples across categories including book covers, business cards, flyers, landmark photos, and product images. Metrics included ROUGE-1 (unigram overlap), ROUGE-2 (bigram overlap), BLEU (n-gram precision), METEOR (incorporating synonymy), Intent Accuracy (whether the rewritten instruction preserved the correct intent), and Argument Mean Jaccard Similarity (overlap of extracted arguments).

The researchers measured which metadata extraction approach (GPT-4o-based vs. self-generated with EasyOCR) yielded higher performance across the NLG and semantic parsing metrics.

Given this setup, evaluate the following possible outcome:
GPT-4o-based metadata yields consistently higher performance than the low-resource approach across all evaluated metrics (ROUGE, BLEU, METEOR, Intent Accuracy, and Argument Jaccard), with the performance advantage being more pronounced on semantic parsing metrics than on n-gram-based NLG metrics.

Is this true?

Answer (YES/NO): NO